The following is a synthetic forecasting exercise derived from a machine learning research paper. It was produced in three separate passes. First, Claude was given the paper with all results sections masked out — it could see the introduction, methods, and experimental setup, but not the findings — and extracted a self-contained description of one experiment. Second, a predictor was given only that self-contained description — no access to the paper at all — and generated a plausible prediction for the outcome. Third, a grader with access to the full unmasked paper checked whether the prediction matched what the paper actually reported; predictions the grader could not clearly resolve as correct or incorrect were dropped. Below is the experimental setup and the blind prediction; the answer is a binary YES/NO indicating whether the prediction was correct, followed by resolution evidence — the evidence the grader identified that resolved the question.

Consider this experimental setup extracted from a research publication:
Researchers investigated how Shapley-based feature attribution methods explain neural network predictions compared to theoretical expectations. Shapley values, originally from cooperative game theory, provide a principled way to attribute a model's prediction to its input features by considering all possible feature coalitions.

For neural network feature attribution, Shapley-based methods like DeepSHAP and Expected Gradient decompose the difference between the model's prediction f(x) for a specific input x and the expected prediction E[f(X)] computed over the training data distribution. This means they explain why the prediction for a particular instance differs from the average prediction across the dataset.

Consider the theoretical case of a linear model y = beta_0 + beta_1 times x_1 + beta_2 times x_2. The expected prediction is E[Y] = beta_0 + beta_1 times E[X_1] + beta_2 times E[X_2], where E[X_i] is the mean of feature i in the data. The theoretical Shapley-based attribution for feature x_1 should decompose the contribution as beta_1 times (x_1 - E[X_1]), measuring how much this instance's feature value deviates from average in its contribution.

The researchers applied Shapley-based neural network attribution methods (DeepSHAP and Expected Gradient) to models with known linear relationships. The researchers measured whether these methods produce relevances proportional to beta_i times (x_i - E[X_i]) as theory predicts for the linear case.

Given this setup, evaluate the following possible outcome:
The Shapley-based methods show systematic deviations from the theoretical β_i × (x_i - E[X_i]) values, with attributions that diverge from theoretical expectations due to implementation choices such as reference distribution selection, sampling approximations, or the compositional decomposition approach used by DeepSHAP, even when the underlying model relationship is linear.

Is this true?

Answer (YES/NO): NO